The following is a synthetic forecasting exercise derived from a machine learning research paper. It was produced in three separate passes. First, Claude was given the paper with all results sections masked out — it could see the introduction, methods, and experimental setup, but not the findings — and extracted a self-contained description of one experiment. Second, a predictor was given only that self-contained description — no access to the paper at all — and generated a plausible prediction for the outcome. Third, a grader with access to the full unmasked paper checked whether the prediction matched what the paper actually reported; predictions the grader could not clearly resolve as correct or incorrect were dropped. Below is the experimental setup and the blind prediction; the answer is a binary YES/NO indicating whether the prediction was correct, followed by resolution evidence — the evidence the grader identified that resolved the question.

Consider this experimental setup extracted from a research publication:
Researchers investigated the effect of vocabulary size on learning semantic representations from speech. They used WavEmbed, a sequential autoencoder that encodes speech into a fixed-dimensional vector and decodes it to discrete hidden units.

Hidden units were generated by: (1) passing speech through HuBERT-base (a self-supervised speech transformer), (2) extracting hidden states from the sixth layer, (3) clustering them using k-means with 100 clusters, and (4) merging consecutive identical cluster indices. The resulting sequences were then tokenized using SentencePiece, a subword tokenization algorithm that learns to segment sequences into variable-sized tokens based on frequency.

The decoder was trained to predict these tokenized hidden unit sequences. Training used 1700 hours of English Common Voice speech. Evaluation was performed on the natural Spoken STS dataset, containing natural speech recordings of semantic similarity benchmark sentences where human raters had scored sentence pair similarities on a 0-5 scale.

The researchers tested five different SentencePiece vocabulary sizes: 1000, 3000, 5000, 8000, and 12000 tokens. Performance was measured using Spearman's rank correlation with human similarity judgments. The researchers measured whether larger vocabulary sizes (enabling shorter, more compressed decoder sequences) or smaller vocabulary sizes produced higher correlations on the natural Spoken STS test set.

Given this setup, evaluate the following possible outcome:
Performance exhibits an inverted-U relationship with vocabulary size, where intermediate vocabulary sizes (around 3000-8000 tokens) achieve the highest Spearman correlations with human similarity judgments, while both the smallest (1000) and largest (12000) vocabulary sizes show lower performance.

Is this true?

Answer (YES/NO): NO